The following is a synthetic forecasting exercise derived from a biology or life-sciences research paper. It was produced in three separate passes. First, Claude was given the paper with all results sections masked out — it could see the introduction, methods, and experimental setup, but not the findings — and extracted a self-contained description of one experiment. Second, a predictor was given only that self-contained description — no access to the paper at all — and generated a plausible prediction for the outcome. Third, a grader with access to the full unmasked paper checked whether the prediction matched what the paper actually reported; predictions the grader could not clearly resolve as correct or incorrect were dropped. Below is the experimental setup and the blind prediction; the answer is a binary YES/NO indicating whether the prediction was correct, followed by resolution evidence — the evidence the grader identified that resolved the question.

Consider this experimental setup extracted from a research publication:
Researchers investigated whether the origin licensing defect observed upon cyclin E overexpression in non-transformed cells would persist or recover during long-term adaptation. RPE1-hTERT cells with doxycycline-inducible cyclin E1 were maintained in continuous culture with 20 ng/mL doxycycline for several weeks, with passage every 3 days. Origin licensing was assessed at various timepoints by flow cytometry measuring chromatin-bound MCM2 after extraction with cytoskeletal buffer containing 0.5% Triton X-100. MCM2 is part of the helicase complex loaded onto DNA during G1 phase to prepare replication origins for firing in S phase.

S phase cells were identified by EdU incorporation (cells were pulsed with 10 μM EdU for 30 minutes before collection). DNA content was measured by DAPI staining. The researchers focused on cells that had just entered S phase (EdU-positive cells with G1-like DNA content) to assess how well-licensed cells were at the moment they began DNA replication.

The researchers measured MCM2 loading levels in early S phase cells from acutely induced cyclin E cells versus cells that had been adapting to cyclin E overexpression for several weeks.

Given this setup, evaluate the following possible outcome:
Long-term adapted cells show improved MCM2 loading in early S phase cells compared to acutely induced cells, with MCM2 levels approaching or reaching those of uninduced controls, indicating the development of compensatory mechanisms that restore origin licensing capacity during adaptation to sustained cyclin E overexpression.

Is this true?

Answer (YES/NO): YES